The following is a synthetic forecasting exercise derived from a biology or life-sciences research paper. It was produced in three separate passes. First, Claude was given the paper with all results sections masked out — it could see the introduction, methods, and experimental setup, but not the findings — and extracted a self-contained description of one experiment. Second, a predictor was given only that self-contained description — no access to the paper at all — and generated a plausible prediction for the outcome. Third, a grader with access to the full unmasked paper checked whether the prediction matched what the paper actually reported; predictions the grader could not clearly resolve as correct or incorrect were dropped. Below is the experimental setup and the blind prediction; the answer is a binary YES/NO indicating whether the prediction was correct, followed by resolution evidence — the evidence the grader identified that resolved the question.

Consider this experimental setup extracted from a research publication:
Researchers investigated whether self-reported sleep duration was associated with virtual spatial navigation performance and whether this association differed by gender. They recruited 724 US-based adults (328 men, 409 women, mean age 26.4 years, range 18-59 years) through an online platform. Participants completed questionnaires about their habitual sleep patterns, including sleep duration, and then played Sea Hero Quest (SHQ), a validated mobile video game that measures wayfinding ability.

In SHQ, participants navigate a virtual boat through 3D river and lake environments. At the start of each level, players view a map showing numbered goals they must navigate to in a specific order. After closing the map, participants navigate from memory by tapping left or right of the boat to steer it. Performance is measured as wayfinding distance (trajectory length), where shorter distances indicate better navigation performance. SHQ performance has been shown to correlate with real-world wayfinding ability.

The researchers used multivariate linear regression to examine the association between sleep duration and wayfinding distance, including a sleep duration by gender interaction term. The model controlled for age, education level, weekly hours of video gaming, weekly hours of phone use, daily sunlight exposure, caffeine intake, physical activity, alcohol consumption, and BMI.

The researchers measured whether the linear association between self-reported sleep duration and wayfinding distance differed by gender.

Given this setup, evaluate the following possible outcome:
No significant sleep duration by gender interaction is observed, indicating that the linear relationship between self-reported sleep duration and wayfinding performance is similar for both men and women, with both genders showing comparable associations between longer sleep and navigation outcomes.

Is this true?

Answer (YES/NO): NO